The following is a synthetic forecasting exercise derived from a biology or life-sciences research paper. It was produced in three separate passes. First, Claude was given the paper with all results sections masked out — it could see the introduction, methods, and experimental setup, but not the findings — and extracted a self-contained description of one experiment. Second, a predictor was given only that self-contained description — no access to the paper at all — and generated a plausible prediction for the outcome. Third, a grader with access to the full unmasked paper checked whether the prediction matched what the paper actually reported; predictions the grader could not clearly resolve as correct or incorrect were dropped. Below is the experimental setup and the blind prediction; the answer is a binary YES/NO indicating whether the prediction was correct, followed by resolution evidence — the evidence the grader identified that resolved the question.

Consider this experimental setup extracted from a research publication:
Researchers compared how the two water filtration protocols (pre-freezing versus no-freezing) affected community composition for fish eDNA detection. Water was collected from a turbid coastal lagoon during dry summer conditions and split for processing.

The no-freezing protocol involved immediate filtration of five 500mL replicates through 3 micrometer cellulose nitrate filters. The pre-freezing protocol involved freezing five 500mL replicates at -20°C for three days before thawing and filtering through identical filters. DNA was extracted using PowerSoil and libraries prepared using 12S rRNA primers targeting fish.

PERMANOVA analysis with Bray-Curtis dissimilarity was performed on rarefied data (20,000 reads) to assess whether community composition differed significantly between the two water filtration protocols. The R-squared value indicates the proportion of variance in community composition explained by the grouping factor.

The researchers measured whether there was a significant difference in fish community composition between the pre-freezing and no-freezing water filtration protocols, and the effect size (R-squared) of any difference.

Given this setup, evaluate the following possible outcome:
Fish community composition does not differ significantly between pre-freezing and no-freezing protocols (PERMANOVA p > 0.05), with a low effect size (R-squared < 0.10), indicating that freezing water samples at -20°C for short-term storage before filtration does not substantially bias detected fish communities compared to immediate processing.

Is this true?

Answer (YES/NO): NO